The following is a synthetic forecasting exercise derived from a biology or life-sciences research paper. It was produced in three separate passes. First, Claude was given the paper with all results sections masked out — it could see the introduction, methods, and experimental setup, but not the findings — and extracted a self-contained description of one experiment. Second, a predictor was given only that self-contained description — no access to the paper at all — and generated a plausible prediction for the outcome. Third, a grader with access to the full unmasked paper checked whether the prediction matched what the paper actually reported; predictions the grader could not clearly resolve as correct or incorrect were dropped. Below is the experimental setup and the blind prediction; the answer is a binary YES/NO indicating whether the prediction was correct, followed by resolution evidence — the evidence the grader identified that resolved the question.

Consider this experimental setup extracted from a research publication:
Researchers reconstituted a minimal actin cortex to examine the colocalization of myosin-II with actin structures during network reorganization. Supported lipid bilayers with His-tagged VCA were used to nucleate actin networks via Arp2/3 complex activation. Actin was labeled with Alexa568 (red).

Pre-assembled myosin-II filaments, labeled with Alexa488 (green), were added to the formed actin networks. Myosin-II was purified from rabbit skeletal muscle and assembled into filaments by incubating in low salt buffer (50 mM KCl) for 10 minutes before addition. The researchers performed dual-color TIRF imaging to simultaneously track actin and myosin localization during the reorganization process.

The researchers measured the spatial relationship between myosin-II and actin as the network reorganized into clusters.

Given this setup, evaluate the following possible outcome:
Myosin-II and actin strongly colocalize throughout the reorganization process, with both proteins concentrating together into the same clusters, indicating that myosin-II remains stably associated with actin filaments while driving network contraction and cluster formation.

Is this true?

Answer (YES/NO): NO